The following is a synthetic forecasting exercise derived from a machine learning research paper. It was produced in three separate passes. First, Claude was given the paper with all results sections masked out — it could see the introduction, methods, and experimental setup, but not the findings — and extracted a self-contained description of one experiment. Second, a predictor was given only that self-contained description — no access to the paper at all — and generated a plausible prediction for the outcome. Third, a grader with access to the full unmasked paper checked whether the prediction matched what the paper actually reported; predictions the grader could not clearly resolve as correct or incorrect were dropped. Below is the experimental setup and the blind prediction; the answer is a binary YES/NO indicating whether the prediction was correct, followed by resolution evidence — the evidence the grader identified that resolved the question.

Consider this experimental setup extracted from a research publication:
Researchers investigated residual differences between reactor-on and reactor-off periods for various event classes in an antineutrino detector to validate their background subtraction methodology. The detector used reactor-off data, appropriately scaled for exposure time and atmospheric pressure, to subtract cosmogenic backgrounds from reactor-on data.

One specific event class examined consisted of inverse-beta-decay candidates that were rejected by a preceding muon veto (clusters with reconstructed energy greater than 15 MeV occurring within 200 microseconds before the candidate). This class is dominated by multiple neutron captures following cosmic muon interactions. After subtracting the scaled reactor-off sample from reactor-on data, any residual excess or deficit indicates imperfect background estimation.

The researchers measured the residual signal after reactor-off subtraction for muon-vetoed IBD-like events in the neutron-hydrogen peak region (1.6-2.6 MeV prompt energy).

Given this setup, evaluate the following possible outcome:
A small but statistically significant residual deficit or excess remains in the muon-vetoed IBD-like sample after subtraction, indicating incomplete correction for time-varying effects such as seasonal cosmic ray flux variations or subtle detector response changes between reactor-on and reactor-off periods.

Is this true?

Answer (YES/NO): YES